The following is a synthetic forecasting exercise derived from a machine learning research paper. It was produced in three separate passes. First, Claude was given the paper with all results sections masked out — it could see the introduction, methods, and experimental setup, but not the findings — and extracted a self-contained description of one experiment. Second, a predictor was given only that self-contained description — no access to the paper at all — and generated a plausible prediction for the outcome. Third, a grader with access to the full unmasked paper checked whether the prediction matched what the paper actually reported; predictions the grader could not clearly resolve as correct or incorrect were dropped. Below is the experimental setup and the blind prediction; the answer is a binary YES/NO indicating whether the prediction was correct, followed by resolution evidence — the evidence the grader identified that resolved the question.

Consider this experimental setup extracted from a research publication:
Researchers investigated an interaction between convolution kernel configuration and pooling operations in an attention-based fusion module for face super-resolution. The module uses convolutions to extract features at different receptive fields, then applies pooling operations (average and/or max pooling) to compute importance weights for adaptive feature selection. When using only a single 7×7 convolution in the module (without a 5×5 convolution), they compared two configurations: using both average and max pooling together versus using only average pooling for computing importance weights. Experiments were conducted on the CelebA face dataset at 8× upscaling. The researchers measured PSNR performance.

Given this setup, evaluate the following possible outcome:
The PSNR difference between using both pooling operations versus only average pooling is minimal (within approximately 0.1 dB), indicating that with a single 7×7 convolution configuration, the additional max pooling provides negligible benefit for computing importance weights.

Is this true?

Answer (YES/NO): NO